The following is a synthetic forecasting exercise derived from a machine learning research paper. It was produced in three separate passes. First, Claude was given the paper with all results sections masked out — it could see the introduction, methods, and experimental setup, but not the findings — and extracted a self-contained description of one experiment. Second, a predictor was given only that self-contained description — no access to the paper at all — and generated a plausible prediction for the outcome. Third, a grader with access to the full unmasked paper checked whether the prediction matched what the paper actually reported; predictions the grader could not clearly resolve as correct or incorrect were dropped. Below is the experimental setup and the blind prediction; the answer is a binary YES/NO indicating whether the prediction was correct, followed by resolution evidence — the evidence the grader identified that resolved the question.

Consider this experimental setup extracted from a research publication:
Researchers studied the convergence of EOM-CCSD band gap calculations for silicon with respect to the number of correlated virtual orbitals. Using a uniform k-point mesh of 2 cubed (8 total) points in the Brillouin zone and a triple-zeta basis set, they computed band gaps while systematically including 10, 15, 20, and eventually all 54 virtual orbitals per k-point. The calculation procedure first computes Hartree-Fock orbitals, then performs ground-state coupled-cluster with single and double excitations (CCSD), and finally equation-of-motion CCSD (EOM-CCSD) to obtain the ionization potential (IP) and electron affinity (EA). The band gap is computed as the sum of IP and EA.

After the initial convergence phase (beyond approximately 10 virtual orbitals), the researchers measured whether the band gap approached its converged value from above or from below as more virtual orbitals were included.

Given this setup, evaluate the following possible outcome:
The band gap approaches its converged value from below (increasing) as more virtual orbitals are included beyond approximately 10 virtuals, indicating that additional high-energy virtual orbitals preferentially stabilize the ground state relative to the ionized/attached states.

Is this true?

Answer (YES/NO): YES